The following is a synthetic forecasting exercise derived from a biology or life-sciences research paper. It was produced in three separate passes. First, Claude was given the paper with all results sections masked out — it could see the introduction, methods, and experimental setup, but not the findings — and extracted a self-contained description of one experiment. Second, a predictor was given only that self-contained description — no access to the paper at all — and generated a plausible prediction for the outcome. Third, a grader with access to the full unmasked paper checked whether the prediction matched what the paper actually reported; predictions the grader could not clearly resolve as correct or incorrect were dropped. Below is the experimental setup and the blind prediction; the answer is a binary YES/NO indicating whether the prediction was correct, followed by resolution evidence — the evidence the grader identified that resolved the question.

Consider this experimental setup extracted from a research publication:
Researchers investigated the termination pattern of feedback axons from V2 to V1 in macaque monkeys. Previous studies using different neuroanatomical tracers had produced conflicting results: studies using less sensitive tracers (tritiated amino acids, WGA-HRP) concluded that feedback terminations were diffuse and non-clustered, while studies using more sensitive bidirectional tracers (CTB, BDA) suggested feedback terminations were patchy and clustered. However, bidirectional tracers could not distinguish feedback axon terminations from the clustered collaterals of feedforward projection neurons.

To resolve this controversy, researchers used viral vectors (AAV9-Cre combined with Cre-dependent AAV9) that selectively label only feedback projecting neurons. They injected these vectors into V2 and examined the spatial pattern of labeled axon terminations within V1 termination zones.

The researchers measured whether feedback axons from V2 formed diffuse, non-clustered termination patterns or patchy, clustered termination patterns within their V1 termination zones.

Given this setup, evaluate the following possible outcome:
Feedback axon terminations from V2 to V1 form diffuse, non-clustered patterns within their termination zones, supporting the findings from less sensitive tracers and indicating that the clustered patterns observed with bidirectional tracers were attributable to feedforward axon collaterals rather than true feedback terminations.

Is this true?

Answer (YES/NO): NO